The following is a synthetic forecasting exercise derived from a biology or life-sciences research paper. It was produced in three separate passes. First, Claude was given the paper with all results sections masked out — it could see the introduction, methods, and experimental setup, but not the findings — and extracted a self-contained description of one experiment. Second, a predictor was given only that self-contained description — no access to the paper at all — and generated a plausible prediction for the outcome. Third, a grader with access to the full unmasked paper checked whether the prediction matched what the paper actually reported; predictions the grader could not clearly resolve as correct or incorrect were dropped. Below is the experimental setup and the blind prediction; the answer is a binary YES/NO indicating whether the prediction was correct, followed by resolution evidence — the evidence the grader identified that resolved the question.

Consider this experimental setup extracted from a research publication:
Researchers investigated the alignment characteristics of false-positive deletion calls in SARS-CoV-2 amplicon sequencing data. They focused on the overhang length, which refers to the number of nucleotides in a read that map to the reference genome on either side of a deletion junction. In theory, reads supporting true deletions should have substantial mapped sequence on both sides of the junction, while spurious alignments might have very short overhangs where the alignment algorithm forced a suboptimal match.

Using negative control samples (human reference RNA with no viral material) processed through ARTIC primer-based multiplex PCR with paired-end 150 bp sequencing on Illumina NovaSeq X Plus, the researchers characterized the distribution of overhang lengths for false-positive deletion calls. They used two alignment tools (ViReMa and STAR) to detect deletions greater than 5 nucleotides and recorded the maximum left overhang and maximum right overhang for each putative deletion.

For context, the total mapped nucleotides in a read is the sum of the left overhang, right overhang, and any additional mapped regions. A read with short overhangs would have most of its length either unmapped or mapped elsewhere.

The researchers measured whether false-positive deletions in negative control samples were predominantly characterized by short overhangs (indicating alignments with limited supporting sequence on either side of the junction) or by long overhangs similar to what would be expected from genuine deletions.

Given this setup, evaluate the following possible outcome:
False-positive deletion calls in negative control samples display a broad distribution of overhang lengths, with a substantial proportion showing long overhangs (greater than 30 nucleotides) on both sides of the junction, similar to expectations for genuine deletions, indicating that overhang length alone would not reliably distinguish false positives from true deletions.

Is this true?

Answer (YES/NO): NO